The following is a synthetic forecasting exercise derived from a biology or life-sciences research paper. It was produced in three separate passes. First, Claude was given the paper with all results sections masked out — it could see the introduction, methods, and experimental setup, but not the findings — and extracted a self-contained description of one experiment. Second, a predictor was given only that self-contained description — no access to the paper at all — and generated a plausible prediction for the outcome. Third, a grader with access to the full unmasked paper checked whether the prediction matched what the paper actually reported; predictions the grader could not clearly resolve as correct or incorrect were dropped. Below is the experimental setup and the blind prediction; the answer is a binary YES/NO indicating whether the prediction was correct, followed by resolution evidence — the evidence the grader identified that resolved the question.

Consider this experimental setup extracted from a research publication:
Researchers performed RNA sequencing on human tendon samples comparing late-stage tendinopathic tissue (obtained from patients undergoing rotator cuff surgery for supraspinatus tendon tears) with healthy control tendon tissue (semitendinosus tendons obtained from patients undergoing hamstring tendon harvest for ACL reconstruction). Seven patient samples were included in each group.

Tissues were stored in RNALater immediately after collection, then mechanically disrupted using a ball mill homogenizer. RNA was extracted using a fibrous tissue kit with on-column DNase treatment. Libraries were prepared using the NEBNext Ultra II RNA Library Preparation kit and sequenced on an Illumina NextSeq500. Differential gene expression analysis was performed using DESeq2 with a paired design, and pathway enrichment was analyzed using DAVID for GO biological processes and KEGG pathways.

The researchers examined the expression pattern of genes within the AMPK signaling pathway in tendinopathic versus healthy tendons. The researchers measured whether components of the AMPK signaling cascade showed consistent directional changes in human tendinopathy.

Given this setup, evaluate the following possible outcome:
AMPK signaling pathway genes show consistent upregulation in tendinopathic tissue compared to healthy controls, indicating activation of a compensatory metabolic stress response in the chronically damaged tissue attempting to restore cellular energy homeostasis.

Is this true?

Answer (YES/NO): NO